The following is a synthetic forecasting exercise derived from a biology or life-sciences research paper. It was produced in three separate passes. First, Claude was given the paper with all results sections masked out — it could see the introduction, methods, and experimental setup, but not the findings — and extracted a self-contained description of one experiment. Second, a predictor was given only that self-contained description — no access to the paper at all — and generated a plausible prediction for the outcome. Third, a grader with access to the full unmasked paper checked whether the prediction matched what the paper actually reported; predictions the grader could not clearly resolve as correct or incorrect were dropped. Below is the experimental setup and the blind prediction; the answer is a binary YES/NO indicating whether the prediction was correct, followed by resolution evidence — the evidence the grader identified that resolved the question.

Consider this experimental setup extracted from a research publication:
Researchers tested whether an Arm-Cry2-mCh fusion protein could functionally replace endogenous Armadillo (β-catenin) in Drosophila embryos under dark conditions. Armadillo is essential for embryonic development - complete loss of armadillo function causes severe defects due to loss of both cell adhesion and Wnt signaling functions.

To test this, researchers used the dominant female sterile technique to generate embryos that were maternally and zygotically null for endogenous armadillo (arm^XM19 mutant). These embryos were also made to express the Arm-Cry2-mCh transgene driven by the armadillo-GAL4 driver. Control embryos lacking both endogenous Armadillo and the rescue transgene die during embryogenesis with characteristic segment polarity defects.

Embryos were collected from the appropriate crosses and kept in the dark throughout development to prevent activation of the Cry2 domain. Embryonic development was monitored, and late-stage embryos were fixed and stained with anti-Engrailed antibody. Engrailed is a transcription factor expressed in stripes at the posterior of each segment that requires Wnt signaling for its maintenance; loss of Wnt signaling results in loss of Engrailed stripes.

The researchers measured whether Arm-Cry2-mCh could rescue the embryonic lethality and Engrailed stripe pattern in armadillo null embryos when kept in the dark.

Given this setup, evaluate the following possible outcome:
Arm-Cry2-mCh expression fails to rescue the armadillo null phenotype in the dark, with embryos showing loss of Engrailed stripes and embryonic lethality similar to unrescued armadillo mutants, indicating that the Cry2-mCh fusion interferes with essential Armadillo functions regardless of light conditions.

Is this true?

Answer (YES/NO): NO